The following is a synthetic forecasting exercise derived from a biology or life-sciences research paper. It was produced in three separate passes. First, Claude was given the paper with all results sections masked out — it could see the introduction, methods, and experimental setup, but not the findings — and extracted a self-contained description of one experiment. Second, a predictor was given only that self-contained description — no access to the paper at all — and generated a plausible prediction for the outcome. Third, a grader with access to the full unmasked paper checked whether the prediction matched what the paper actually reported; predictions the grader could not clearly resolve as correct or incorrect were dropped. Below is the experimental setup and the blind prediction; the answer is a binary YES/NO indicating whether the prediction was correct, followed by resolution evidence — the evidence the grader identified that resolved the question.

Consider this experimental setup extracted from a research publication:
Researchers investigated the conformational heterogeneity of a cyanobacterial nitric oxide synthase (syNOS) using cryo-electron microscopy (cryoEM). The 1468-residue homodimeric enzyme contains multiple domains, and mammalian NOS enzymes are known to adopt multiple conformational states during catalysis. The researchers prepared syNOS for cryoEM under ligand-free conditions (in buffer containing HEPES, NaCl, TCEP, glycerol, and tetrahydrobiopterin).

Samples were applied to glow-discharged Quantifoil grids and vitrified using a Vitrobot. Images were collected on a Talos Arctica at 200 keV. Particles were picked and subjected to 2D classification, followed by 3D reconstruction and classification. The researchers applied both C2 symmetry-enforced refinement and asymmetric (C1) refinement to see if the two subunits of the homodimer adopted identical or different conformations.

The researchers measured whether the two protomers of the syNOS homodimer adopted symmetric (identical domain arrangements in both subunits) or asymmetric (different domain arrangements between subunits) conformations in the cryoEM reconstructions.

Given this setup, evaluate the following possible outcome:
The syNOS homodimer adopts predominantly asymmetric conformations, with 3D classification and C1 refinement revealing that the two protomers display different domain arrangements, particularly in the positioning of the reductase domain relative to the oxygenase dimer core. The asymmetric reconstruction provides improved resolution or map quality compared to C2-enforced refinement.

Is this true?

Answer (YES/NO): NO